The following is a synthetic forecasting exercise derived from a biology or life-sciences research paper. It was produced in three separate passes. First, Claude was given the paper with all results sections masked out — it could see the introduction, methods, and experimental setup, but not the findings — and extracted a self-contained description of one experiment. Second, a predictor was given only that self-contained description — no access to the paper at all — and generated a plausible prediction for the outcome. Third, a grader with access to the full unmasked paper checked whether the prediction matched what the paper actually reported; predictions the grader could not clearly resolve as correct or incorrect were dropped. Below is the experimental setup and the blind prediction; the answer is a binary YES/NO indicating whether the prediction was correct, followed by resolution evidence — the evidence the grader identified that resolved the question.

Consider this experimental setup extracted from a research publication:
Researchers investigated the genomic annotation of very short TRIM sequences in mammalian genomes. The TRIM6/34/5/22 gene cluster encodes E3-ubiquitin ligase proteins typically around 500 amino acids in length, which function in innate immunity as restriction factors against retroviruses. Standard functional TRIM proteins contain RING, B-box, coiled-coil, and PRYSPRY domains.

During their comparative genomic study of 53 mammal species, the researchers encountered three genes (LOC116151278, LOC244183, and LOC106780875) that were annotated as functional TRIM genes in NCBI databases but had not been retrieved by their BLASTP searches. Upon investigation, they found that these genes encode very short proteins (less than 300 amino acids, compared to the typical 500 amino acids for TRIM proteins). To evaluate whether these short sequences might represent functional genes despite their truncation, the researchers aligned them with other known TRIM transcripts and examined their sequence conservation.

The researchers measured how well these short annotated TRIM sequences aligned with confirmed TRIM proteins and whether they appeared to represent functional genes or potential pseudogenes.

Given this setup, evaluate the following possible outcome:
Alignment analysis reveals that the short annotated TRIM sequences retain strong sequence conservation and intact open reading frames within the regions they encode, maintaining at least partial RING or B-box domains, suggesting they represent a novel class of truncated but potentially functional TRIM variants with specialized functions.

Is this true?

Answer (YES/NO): NO